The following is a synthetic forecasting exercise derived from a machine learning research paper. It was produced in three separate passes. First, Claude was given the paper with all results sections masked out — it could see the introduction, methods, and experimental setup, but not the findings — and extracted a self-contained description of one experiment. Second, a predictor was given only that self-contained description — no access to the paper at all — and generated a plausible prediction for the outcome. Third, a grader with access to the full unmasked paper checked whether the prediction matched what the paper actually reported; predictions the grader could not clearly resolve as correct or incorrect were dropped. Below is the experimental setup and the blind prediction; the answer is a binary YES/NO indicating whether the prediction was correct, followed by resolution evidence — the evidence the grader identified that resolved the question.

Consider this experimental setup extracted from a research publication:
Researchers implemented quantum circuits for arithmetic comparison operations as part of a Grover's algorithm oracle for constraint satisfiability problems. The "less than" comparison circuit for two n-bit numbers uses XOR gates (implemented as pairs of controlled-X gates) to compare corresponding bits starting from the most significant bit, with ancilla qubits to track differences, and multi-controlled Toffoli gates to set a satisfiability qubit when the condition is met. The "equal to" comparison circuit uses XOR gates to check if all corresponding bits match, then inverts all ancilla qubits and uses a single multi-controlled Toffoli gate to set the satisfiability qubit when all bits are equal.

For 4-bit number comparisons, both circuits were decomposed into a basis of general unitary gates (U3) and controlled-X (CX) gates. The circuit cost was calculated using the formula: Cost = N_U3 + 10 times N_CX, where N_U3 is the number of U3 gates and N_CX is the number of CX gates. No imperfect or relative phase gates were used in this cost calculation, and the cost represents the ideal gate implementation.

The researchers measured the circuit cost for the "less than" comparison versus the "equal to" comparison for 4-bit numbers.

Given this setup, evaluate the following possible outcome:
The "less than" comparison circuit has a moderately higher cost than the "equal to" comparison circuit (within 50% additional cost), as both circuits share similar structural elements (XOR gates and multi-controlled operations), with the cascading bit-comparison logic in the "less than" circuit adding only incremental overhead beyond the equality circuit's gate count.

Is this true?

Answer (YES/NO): NO